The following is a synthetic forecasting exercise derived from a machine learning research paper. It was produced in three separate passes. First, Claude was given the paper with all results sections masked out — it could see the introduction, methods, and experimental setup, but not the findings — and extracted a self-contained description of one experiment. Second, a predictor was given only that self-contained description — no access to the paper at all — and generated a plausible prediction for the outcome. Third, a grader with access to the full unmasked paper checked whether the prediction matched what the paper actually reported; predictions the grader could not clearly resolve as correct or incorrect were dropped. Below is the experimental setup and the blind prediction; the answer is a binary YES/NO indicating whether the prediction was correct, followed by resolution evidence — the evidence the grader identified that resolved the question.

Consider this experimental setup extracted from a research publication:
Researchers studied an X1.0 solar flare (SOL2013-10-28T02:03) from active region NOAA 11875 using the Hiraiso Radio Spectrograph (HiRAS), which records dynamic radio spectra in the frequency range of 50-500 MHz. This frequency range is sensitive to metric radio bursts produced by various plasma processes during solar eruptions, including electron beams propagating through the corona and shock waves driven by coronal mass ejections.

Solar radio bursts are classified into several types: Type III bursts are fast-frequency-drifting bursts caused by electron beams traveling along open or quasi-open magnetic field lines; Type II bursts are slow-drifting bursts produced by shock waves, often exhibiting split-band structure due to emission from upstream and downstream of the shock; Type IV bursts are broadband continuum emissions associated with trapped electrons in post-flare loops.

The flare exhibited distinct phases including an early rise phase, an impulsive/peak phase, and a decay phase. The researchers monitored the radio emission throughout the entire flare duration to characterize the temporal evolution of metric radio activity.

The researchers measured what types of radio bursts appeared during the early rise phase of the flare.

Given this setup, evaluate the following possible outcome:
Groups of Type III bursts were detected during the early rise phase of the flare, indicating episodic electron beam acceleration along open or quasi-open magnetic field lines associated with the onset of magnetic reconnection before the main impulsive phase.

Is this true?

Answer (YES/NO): YES